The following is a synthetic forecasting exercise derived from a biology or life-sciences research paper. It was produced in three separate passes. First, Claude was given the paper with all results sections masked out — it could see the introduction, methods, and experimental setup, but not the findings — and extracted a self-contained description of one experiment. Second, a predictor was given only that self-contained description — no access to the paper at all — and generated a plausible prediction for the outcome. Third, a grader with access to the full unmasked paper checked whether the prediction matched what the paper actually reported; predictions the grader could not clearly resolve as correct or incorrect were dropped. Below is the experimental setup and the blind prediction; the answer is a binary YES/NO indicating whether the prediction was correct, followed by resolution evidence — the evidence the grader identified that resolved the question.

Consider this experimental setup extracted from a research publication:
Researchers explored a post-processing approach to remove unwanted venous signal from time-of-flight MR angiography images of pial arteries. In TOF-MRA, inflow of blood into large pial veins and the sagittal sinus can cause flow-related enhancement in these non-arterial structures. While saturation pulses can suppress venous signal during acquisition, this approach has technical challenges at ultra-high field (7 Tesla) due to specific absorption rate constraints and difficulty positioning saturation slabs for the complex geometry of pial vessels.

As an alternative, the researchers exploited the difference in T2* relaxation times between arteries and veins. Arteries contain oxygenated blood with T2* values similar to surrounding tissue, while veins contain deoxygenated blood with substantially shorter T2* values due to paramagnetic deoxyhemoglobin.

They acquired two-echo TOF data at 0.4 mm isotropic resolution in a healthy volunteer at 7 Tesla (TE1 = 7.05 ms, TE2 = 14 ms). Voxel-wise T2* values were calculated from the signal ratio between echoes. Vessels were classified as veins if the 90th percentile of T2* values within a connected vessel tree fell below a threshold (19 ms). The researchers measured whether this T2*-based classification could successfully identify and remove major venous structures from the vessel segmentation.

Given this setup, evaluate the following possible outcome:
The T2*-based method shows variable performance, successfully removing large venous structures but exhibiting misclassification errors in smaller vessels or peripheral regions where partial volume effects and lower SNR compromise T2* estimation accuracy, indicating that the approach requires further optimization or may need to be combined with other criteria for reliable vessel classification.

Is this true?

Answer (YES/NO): NO